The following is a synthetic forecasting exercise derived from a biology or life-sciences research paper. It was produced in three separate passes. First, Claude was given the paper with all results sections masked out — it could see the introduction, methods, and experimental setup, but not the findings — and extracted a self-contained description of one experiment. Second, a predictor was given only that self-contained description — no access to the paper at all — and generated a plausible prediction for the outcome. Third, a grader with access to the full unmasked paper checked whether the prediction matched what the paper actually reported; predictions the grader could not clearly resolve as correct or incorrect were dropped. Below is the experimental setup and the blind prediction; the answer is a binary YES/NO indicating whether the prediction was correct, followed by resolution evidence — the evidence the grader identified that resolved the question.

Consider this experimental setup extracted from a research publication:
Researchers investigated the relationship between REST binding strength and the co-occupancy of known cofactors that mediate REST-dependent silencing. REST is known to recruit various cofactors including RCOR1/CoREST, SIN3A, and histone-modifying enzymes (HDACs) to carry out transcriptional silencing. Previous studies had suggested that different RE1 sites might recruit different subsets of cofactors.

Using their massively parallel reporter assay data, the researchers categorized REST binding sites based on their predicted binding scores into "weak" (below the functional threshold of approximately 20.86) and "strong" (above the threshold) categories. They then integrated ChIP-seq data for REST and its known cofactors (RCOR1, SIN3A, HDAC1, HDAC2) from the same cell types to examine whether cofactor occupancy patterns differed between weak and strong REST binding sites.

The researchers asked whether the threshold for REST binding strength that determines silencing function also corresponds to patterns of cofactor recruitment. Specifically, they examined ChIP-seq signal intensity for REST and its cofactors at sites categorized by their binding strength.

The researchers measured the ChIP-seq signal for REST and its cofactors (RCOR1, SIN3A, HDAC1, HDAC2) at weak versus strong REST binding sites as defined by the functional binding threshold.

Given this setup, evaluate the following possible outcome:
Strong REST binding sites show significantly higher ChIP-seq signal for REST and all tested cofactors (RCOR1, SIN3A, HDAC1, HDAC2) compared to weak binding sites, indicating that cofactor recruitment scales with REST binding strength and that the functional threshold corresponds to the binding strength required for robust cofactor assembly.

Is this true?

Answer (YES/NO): NO